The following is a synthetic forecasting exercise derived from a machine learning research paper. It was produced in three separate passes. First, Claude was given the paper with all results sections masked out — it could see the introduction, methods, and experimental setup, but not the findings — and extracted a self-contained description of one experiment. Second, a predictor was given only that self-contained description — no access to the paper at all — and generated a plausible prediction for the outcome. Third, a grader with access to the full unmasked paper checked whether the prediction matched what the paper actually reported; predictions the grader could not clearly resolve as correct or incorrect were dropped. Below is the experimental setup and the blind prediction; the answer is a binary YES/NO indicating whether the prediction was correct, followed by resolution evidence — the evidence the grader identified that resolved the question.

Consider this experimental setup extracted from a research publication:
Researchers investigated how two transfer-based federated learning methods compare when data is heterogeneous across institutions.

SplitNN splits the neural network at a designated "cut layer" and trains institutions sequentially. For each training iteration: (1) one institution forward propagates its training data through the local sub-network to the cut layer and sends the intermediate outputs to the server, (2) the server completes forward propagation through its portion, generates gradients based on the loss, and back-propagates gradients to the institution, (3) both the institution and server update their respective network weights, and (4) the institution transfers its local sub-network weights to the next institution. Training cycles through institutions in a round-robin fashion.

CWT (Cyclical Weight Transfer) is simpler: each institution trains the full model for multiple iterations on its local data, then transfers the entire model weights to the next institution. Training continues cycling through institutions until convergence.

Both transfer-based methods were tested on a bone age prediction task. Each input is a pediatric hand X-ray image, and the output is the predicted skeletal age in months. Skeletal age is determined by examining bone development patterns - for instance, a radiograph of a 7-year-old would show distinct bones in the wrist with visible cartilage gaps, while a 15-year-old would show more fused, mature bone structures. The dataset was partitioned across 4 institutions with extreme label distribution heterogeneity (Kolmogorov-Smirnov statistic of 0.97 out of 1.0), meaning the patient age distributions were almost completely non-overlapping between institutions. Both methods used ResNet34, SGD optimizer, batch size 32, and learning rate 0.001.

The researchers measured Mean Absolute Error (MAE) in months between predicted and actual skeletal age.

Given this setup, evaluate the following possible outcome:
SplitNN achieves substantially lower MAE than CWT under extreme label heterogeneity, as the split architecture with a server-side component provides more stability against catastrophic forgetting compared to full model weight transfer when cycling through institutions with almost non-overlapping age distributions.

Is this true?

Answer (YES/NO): NO